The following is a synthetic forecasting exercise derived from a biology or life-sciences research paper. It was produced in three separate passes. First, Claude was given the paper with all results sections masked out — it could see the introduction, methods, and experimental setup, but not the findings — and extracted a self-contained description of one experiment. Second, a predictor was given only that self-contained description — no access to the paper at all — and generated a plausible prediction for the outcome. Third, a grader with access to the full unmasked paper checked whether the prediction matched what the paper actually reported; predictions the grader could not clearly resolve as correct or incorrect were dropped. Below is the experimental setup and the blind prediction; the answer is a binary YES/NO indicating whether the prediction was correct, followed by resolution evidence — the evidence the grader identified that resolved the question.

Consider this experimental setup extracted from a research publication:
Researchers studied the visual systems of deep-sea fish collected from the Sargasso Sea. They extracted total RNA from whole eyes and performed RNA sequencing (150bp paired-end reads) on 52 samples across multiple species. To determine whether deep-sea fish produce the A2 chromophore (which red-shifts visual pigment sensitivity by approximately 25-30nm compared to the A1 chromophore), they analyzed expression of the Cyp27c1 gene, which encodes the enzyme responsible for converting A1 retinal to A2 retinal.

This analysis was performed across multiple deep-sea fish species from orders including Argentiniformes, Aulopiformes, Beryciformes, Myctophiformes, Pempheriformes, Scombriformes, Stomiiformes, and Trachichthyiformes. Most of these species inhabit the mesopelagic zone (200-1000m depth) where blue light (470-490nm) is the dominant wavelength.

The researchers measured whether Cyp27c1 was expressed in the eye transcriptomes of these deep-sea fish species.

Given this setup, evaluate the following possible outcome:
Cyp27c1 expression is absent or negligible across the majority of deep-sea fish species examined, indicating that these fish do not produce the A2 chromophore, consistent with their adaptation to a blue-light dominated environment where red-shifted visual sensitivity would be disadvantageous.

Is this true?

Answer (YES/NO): YES